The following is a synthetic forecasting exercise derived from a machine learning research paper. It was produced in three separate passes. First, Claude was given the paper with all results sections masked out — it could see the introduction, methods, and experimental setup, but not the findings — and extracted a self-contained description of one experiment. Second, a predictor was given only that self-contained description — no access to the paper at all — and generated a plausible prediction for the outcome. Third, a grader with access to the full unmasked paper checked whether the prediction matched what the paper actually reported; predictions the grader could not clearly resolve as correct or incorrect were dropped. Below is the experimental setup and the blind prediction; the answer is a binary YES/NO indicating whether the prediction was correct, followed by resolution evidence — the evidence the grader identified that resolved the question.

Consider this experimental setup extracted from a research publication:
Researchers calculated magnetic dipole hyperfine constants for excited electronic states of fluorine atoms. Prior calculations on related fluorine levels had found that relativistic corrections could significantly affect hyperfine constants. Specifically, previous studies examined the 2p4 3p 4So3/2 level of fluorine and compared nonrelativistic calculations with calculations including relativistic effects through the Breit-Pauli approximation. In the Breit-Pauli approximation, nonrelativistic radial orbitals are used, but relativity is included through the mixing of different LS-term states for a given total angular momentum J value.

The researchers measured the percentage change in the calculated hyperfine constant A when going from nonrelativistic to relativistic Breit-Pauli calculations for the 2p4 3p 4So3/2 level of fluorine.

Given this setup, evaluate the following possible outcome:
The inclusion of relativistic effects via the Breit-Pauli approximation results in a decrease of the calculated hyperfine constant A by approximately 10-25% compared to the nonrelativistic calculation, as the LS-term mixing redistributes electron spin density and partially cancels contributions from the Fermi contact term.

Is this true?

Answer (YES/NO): NO